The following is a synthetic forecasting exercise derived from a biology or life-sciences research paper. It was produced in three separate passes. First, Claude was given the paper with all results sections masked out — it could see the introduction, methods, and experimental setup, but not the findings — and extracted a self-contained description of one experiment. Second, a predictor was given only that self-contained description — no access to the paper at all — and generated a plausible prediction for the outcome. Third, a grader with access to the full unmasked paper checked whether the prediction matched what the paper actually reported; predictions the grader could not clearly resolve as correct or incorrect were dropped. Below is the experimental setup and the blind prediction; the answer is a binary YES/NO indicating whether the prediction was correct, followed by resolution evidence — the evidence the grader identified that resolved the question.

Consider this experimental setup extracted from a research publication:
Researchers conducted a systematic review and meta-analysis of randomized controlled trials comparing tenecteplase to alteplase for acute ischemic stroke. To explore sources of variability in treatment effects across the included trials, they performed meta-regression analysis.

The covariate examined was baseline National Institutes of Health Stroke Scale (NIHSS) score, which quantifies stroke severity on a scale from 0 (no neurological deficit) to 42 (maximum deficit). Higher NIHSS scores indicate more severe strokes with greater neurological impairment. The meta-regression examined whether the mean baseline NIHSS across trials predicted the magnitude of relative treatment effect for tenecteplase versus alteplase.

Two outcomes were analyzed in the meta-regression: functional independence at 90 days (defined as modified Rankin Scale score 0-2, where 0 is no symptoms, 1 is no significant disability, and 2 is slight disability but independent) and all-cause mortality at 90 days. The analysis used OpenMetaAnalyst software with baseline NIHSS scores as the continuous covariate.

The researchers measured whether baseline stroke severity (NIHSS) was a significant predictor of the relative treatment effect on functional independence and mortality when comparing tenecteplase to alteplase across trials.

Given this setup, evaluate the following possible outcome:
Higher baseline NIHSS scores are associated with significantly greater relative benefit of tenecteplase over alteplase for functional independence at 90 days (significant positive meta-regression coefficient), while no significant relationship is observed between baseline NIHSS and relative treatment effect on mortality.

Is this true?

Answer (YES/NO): NO